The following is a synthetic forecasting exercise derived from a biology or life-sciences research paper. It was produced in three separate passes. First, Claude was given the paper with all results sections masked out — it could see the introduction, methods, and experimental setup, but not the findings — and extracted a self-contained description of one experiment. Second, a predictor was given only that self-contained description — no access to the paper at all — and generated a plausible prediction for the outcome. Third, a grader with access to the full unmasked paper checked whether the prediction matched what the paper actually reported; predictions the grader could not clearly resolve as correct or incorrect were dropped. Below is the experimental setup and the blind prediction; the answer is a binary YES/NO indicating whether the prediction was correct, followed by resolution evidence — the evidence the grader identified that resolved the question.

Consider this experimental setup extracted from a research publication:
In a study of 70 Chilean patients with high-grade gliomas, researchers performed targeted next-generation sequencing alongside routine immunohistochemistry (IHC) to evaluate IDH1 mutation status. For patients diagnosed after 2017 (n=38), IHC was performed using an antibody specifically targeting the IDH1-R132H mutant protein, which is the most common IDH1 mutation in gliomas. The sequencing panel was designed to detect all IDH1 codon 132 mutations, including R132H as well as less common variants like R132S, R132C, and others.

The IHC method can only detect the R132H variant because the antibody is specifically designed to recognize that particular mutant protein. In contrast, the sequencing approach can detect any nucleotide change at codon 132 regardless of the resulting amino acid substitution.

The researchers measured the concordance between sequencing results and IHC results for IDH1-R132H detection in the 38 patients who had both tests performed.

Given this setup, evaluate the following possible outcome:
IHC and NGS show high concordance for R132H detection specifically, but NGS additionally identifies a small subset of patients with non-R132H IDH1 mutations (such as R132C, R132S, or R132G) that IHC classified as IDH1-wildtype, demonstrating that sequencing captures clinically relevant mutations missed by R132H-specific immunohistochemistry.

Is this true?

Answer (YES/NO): YES